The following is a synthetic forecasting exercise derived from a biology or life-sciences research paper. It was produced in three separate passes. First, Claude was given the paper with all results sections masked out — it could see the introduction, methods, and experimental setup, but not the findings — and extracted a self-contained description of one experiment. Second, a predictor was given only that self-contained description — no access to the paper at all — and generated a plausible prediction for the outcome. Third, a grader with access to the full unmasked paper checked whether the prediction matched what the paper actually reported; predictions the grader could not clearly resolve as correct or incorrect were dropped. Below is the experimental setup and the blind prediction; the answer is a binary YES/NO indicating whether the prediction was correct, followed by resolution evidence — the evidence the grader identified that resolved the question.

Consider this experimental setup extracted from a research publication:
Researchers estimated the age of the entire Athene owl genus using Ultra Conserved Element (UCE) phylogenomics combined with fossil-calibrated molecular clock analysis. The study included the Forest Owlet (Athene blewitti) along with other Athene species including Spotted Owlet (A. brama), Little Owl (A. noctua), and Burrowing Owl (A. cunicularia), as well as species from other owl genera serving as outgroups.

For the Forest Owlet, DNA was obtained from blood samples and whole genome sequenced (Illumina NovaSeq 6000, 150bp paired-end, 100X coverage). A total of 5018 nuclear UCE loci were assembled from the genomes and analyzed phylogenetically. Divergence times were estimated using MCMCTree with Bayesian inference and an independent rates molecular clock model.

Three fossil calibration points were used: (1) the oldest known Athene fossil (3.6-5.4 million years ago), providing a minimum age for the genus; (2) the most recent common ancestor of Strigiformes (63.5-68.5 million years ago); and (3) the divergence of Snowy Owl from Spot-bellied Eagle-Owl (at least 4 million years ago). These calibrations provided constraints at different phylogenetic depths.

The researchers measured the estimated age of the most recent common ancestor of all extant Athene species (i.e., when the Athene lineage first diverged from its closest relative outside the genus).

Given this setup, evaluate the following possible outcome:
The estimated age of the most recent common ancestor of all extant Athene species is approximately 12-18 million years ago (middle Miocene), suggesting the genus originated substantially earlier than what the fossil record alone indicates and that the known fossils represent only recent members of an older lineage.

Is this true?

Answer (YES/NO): NO